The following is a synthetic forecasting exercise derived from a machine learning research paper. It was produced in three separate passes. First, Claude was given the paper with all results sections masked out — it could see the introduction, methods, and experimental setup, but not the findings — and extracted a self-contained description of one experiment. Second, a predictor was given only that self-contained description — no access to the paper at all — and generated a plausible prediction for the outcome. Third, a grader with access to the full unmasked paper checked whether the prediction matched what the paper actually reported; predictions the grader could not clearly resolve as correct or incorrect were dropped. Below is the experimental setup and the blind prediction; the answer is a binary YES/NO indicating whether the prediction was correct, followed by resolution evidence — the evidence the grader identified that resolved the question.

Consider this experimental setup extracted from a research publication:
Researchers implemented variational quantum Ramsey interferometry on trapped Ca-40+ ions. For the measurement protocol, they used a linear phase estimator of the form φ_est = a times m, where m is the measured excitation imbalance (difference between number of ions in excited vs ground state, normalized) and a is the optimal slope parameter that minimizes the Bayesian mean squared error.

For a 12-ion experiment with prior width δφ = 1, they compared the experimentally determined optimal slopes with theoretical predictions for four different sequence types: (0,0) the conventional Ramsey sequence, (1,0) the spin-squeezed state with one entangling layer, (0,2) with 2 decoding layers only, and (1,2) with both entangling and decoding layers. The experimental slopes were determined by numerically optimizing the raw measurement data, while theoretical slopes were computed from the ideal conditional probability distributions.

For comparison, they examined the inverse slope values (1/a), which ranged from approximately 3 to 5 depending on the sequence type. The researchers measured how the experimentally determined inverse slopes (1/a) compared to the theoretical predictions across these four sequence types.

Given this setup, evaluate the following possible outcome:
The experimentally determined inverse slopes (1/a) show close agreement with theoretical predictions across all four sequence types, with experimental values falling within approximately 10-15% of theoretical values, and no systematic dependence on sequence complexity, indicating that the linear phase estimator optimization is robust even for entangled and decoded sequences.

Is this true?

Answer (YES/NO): NO